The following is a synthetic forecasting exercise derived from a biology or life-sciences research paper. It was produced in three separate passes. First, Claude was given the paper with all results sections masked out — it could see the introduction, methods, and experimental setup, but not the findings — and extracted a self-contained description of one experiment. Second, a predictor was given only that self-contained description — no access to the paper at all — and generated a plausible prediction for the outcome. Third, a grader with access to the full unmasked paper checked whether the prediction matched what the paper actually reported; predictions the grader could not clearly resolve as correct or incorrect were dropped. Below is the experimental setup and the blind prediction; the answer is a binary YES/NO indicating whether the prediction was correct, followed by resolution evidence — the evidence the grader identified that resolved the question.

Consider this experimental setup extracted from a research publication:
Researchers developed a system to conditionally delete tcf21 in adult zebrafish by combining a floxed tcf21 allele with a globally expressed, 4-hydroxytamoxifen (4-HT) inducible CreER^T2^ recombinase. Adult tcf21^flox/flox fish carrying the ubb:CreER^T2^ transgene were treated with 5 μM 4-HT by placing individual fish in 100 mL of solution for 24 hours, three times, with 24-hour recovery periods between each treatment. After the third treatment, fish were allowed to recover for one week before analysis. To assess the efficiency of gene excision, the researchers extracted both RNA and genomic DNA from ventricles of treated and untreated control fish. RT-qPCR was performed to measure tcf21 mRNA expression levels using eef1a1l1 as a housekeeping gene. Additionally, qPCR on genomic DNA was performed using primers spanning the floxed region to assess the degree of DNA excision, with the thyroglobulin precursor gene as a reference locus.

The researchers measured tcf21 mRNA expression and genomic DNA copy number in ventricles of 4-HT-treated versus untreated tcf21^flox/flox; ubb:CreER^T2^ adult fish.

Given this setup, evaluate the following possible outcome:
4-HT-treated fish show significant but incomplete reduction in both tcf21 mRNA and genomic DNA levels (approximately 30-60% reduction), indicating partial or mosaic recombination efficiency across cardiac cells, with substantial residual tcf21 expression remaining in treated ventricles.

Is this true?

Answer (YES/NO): NO